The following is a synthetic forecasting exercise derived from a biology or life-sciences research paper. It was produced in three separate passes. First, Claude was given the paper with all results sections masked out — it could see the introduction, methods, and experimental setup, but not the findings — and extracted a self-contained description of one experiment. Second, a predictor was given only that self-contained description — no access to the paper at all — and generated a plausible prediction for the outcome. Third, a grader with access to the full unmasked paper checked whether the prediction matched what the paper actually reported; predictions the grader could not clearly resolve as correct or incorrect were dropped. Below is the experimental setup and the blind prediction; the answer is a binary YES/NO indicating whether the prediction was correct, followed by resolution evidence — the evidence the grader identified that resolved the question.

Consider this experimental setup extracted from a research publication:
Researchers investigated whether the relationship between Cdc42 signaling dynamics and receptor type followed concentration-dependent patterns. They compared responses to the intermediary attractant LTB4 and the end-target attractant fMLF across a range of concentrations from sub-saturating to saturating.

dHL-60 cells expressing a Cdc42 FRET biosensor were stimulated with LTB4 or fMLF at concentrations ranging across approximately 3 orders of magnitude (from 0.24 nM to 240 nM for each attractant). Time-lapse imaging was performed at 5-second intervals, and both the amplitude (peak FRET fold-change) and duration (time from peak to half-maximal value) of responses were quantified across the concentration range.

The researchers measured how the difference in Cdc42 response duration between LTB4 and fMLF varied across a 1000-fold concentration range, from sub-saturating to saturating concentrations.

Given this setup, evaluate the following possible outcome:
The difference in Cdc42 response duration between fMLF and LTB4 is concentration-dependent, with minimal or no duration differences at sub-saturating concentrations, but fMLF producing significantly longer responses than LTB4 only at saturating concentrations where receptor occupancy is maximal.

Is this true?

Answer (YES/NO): NO